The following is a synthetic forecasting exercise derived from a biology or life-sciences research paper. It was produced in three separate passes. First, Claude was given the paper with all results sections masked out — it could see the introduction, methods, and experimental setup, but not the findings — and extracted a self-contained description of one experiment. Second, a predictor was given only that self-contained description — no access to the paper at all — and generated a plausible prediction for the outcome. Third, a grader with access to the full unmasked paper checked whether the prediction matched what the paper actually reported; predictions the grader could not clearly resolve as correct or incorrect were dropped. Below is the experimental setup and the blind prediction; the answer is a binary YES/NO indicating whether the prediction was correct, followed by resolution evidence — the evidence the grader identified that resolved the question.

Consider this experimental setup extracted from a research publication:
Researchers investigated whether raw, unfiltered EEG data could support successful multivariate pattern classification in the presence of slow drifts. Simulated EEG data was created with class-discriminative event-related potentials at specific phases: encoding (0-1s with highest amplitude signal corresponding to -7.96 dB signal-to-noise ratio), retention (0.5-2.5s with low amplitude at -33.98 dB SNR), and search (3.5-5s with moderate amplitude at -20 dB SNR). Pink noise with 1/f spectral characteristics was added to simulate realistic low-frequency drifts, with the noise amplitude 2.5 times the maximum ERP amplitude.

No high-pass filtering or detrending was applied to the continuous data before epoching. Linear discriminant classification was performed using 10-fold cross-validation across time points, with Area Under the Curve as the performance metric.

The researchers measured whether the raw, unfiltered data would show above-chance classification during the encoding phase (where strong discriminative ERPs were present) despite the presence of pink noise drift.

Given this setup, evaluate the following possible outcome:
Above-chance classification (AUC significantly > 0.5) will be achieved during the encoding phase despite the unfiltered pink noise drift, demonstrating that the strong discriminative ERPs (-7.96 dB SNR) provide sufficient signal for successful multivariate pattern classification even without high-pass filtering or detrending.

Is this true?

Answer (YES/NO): YES